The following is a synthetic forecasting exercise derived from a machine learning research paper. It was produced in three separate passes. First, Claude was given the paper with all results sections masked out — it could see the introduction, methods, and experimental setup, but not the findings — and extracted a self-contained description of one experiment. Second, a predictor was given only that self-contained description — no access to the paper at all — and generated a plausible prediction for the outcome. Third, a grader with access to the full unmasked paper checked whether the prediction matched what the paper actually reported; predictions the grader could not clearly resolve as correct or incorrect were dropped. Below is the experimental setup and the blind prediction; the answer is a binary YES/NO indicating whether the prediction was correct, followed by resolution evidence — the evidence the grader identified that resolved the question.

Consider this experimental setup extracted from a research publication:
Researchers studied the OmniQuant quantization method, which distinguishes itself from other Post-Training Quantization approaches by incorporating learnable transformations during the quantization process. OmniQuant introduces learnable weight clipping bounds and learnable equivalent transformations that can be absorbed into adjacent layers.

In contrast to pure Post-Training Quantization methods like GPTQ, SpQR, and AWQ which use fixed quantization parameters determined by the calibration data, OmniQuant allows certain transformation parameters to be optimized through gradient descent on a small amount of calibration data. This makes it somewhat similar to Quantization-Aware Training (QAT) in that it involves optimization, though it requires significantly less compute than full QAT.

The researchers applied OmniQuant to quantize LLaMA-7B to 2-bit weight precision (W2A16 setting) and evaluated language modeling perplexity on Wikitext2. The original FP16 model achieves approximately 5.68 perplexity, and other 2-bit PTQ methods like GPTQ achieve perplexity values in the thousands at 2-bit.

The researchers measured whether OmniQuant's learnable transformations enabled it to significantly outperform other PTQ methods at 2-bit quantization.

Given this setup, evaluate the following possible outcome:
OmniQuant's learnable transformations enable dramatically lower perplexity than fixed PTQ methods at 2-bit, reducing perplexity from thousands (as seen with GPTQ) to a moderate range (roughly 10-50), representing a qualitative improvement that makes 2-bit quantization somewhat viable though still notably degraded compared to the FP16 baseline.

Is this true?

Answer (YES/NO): YES